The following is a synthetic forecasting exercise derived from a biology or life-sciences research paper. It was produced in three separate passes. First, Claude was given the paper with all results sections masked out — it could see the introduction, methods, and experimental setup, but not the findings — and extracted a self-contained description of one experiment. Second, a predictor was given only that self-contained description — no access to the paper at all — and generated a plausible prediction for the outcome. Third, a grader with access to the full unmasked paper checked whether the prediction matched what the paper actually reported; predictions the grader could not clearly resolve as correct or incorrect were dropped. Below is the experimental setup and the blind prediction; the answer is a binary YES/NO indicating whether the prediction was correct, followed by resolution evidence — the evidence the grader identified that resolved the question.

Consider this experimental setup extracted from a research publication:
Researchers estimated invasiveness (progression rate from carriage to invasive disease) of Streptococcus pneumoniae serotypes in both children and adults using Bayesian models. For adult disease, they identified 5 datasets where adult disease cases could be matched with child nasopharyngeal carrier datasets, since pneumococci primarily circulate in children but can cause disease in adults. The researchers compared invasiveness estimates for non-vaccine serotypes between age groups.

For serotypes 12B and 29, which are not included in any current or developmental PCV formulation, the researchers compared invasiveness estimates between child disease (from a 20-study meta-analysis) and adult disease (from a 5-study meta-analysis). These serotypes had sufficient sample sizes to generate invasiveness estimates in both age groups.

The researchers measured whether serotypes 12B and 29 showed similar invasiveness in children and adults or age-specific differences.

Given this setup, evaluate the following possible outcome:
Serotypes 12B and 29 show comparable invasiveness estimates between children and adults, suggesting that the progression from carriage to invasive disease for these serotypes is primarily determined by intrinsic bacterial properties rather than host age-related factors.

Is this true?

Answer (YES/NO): NO